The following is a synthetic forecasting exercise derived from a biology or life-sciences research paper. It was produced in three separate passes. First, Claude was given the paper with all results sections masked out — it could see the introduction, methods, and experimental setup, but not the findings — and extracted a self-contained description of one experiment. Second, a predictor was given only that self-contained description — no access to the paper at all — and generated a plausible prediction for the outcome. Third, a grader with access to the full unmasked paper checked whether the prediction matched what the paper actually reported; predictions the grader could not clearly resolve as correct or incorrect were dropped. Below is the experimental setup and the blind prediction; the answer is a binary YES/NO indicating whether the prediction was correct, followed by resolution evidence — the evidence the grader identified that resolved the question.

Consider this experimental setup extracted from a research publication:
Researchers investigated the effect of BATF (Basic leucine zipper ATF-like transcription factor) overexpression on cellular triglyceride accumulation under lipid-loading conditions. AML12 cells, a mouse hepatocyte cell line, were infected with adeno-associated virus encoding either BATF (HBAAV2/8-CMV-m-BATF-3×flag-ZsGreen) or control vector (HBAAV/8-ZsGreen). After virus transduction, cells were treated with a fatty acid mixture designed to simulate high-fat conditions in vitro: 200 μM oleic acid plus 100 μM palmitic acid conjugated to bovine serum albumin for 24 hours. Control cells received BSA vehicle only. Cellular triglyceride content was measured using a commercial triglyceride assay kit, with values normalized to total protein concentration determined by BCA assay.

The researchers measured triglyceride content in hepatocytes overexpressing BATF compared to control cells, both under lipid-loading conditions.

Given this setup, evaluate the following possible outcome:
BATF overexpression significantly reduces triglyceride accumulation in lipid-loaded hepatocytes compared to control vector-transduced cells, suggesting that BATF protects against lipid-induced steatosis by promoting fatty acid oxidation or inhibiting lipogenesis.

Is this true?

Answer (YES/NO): YES